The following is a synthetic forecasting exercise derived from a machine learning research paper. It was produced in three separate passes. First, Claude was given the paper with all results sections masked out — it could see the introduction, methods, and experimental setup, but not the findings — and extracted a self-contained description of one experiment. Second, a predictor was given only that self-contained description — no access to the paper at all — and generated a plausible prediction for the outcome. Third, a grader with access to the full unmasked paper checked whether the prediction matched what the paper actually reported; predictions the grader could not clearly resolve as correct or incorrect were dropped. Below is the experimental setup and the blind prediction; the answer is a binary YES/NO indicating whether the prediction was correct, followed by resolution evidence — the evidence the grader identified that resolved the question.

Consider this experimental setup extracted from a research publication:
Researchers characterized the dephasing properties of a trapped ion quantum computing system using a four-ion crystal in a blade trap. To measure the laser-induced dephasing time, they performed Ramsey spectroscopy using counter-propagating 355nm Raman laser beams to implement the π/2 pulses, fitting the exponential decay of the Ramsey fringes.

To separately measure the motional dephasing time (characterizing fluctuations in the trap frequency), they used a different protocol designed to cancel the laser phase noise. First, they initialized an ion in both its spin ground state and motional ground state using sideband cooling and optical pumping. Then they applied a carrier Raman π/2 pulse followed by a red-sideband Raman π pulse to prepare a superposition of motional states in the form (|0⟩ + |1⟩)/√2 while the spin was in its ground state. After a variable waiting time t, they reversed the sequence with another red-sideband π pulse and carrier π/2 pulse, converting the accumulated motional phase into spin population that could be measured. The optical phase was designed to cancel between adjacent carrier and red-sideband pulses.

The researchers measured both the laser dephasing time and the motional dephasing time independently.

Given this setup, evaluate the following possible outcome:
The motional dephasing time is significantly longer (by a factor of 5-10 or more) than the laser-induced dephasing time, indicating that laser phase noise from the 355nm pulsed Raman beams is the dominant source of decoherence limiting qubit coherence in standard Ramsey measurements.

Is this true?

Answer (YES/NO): NO